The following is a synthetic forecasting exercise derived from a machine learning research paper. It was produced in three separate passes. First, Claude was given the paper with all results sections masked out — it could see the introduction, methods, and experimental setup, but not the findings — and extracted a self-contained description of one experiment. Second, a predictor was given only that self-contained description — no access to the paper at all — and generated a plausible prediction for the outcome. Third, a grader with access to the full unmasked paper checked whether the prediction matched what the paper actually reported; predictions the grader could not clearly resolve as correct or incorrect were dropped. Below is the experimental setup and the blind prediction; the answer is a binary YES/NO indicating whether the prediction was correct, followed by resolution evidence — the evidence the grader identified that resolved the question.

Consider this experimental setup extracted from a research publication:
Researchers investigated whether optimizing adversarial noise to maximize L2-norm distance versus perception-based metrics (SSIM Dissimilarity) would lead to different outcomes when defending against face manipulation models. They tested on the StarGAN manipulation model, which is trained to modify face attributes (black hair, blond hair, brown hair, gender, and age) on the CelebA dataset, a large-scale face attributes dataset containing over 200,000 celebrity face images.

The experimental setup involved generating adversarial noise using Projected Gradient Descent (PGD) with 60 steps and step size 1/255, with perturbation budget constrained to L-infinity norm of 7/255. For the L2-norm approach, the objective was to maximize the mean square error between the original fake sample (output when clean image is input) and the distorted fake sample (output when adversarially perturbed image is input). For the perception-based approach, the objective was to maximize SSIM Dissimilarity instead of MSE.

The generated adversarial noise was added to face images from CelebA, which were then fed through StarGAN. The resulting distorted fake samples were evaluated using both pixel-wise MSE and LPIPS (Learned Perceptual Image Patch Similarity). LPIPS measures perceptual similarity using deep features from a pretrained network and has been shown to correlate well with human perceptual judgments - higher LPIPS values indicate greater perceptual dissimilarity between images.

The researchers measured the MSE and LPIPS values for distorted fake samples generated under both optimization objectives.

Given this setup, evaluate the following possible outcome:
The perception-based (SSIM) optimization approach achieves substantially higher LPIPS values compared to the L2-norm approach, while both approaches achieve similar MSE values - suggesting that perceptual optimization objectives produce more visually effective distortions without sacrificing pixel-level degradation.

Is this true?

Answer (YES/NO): NO